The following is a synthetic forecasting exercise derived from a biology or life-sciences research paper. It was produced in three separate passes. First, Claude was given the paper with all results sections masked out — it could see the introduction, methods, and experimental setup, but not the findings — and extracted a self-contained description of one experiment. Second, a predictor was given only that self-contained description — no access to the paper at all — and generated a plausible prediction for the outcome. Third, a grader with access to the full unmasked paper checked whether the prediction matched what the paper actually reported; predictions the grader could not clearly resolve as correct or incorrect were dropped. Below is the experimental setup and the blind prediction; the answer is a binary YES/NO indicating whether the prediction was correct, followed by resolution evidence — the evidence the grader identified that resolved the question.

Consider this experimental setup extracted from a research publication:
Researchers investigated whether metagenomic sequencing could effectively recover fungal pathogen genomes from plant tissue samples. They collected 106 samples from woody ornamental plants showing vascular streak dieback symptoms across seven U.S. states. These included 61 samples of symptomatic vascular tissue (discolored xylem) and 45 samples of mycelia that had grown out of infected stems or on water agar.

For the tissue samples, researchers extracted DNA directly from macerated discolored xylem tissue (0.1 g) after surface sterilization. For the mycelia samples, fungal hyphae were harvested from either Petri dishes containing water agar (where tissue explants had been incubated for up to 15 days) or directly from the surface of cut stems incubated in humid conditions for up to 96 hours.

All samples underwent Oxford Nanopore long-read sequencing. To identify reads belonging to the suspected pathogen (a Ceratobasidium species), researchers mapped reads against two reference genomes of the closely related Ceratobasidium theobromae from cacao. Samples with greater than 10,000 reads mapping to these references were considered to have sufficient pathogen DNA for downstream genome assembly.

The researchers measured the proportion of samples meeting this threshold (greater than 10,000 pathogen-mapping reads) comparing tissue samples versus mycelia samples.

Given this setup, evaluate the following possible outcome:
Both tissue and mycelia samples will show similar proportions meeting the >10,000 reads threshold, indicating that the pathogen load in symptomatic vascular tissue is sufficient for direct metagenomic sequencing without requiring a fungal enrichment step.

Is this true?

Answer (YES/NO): NO